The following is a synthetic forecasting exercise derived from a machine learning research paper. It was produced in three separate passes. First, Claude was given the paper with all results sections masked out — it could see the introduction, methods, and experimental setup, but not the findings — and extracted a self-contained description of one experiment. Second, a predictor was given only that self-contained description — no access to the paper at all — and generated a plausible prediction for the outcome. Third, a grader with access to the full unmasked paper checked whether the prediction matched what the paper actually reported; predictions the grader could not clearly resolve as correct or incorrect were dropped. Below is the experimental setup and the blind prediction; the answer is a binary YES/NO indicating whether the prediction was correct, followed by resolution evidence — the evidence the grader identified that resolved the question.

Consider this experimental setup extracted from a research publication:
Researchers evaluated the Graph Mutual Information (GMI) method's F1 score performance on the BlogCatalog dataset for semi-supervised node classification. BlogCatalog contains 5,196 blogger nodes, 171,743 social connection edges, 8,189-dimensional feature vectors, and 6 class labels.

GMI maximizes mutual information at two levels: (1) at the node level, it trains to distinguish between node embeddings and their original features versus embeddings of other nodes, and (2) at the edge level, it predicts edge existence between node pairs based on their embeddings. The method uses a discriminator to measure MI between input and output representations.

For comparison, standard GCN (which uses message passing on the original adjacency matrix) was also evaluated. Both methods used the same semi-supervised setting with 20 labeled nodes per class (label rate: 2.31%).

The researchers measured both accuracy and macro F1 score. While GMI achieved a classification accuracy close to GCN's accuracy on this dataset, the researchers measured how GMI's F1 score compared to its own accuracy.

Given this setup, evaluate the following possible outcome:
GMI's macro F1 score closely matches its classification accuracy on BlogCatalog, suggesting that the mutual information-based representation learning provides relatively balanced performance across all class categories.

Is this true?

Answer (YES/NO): NO